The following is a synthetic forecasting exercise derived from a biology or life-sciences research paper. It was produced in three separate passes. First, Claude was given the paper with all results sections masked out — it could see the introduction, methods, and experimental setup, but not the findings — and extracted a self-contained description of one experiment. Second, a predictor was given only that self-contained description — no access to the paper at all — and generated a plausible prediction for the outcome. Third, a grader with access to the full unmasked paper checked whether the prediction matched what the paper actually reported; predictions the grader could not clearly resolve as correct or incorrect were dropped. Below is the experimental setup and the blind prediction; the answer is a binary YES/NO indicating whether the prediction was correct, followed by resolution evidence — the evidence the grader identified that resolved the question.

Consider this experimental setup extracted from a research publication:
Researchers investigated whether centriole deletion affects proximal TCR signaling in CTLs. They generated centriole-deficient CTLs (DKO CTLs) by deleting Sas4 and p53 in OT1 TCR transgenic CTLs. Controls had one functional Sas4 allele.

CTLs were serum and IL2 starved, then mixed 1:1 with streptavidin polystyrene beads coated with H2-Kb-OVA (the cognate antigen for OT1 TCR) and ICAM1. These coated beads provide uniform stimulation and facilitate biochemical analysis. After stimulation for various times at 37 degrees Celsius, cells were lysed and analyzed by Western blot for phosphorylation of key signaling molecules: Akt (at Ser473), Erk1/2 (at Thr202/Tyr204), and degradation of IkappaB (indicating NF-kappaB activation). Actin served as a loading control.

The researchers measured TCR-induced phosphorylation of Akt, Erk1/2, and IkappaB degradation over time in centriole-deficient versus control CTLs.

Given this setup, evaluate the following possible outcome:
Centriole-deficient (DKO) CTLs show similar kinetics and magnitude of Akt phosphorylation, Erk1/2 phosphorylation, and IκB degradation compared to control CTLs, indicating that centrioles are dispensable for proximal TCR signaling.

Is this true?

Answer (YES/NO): YES